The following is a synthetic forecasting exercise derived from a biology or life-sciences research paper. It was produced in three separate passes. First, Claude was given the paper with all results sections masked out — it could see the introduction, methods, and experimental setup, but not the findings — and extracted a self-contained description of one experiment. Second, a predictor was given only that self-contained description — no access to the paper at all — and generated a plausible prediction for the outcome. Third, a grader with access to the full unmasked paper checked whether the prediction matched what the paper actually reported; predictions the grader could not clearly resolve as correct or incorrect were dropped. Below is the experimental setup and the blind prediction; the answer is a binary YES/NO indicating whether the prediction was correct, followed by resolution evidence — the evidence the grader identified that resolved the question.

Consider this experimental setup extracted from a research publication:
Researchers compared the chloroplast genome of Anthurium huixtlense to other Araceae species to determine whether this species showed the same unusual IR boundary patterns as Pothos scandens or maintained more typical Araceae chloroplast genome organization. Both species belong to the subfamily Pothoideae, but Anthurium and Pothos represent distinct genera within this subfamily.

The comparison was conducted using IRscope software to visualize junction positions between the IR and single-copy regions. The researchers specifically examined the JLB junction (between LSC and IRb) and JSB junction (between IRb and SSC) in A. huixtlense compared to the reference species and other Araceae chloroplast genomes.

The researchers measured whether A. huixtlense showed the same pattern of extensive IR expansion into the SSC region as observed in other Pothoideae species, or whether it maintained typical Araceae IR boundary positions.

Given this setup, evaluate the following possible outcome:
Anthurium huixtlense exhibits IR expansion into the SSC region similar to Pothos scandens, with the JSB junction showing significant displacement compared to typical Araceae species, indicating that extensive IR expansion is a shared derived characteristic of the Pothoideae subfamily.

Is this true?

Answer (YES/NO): NO